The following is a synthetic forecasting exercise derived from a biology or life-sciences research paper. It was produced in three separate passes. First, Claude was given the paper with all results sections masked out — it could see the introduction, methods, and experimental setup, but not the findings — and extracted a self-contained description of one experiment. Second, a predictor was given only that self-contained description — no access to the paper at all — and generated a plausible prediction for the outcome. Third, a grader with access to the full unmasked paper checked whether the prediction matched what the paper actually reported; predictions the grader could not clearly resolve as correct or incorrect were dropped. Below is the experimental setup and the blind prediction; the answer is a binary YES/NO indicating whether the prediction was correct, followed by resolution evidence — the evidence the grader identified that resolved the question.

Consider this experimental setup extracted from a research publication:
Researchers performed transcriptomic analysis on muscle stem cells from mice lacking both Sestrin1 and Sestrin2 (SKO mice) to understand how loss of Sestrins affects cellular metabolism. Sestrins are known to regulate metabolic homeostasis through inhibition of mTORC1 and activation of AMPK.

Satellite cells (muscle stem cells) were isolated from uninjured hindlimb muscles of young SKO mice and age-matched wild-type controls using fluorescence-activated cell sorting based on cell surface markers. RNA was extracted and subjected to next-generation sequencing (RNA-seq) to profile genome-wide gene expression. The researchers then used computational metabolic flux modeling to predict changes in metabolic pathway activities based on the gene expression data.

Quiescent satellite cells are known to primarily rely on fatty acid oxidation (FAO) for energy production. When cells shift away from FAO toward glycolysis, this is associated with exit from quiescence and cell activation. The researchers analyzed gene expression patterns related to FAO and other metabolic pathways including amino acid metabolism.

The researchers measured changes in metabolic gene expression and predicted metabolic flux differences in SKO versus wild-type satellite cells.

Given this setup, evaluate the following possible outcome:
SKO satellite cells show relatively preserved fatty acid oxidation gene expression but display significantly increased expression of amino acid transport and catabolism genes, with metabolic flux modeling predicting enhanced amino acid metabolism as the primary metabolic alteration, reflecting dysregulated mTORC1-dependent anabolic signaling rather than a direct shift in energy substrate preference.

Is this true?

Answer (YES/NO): NO